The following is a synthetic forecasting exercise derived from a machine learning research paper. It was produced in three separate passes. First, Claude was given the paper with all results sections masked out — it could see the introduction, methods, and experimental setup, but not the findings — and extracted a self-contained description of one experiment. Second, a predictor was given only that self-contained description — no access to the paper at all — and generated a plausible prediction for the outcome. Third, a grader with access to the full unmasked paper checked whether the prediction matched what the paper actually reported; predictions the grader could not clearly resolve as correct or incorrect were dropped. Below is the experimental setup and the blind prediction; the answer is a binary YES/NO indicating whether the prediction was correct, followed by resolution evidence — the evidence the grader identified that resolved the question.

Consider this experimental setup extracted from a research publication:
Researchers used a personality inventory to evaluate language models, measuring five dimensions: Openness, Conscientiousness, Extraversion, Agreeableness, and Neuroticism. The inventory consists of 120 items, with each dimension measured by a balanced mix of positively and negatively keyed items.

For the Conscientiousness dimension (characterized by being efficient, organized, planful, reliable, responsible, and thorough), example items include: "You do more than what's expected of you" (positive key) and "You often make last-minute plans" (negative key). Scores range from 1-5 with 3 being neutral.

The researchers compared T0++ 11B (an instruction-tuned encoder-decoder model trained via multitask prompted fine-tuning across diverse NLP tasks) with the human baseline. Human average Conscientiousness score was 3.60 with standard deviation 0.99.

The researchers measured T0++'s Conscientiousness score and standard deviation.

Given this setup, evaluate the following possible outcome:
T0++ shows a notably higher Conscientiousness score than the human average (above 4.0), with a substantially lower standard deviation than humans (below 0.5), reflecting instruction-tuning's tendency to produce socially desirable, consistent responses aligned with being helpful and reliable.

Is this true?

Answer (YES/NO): YES